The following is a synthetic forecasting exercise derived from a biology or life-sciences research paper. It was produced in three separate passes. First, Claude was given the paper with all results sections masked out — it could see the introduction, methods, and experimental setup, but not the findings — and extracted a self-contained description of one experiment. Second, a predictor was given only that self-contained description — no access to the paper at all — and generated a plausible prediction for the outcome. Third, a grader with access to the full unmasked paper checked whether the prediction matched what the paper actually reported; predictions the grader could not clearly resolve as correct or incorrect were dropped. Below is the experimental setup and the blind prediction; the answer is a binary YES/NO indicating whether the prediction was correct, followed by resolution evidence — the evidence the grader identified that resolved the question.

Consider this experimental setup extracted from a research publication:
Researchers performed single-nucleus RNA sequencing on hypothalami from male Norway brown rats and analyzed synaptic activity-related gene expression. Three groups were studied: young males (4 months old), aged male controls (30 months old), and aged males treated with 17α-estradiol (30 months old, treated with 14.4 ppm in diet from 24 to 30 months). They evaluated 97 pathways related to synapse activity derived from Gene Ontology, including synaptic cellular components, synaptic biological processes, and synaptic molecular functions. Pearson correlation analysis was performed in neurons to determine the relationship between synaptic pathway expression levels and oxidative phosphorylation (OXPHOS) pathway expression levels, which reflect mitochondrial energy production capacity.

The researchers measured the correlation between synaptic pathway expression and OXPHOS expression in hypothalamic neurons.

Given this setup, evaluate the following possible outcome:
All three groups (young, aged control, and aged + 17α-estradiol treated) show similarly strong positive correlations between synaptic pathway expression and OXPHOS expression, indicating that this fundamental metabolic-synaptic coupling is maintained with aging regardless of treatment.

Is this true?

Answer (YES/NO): NO